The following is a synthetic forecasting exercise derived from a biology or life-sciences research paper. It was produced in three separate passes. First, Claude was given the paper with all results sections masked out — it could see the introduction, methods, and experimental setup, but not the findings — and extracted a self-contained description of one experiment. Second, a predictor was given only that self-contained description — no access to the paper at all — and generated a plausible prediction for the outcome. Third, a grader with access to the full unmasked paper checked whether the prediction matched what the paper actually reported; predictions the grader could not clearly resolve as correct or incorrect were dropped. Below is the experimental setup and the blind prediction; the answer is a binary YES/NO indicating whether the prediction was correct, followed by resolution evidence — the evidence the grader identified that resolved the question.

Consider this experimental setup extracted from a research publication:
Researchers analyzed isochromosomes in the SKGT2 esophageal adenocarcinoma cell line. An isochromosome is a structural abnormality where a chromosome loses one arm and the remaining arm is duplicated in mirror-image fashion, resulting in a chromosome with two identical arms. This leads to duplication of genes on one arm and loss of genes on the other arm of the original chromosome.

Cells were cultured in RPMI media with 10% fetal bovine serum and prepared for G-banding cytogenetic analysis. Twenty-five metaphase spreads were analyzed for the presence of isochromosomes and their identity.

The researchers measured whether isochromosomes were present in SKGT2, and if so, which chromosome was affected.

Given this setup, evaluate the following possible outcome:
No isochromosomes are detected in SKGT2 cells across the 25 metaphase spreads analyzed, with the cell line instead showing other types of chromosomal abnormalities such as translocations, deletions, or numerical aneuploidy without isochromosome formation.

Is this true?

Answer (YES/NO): NO